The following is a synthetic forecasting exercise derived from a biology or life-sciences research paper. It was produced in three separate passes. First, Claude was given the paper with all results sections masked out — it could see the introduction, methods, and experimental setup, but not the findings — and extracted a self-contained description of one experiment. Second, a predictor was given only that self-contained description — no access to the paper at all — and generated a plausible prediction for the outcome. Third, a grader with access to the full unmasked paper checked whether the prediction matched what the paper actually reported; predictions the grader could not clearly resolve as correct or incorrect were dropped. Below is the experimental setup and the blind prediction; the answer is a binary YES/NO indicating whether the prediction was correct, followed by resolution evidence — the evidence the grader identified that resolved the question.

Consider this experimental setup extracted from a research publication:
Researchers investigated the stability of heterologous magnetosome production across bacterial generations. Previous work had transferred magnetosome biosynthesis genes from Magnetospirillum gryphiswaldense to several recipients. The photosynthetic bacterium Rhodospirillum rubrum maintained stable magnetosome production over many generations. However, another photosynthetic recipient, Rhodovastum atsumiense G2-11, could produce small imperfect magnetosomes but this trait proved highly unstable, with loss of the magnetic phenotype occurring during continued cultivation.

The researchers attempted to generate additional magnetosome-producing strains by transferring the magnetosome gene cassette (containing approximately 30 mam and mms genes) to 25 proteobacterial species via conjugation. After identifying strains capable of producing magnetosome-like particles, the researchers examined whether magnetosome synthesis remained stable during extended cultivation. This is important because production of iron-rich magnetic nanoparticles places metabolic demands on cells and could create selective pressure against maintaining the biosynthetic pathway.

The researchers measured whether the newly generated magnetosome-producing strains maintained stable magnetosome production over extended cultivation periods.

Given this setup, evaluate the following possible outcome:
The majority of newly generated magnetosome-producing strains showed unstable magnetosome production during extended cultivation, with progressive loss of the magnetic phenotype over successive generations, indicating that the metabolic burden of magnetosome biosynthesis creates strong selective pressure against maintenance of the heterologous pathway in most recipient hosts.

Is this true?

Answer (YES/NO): NO